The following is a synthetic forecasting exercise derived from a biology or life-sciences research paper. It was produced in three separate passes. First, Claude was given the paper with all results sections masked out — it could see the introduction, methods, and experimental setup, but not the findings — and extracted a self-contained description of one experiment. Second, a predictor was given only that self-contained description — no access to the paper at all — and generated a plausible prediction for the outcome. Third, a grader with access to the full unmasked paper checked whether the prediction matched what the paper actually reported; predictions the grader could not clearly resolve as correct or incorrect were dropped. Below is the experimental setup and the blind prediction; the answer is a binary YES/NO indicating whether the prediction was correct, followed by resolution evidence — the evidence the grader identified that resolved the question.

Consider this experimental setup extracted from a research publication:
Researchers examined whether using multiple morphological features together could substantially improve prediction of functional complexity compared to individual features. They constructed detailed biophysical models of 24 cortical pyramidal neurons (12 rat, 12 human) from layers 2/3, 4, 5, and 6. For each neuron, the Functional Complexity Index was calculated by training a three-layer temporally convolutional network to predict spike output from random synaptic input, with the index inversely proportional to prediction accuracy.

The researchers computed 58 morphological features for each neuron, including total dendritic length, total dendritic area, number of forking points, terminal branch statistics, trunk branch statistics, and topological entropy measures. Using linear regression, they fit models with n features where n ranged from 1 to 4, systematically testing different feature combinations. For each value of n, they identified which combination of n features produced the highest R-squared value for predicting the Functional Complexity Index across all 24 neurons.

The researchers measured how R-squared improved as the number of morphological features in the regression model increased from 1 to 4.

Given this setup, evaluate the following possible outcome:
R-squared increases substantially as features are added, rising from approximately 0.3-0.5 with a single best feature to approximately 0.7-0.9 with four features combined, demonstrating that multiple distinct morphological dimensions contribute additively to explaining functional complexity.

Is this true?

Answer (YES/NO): NO